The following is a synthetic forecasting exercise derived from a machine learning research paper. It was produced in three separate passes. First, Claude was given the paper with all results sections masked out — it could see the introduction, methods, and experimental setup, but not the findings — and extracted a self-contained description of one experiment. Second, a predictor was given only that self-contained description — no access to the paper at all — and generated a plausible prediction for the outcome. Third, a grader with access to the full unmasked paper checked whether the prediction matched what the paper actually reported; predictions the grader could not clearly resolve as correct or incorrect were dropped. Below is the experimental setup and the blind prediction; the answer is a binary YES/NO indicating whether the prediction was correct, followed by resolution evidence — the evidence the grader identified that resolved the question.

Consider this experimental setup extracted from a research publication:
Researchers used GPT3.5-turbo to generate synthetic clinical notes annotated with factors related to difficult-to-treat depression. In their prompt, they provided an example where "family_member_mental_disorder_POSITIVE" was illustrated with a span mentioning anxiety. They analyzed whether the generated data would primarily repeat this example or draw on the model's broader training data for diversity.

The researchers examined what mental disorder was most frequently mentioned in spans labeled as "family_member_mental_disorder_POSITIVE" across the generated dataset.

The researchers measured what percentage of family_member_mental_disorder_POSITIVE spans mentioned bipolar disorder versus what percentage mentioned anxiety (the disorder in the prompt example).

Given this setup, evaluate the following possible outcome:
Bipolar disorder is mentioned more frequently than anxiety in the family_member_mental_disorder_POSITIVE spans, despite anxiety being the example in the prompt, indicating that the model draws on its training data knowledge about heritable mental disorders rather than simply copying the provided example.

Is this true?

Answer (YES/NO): YES